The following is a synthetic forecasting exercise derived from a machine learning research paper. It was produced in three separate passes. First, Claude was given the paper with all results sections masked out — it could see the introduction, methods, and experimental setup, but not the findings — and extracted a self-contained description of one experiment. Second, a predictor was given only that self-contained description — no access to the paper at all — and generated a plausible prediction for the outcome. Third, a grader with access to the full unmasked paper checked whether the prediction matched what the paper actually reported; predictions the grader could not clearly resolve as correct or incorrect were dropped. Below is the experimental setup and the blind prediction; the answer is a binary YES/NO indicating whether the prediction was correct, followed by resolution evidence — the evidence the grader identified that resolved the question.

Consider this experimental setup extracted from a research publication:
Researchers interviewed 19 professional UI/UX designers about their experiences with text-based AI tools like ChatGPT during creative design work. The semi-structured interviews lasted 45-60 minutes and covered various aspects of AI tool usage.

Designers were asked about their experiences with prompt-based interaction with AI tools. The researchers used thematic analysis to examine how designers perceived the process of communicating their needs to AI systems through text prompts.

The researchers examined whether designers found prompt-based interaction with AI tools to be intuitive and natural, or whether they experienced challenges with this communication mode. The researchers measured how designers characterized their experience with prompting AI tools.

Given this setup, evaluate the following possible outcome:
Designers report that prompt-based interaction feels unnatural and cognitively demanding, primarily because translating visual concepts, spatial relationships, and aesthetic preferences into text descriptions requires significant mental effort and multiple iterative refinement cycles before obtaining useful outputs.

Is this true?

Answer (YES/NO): NO